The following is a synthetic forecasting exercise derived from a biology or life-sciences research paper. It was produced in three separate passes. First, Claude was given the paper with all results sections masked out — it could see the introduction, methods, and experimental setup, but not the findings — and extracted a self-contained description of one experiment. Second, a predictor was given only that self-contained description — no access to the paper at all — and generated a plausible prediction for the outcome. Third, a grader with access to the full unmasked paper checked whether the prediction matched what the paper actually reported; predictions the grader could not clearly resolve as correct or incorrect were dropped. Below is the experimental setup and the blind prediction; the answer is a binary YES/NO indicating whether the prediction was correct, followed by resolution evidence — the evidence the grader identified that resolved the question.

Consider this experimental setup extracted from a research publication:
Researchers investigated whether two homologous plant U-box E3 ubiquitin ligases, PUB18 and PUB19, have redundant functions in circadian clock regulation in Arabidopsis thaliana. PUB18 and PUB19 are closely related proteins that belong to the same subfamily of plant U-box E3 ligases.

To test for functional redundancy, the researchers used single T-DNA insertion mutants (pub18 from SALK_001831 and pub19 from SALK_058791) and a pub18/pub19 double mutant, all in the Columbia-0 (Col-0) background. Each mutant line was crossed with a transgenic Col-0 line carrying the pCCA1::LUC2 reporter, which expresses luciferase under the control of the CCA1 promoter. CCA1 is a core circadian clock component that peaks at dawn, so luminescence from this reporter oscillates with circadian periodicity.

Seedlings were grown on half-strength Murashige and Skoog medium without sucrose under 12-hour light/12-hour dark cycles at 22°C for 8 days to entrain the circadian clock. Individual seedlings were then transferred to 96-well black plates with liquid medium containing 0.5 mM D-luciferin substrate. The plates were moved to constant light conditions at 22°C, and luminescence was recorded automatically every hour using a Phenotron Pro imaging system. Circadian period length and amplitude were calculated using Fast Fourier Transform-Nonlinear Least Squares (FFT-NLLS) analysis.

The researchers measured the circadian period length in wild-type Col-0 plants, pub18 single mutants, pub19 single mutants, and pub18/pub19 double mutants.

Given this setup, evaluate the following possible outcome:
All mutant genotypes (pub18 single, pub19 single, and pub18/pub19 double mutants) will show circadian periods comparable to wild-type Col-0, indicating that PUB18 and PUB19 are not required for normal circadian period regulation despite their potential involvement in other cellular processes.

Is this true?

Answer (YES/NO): NO